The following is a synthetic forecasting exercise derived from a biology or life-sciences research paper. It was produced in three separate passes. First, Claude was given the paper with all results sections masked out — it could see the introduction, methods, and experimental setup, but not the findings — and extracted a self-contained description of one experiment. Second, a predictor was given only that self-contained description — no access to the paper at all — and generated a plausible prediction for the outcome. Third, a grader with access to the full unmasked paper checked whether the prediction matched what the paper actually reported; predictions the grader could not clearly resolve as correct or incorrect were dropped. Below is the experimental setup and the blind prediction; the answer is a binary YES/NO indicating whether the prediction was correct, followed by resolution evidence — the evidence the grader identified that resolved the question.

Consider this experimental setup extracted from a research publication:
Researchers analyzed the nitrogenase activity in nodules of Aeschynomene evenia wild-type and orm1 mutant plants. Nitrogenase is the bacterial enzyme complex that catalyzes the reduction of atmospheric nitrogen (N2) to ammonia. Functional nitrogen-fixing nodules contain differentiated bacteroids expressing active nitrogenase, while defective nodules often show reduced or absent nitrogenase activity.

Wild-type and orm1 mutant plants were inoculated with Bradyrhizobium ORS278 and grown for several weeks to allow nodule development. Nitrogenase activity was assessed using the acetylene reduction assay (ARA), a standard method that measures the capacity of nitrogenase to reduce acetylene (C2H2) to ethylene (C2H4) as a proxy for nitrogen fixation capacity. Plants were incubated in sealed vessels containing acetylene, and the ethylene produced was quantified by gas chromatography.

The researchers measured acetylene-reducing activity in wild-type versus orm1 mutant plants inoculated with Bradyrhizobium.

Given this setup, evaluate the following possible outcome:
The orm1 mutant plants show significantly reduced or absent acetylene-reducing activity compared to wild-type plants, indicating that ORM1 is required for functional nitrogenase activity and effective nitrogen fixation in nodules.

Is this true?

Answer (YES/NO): YES